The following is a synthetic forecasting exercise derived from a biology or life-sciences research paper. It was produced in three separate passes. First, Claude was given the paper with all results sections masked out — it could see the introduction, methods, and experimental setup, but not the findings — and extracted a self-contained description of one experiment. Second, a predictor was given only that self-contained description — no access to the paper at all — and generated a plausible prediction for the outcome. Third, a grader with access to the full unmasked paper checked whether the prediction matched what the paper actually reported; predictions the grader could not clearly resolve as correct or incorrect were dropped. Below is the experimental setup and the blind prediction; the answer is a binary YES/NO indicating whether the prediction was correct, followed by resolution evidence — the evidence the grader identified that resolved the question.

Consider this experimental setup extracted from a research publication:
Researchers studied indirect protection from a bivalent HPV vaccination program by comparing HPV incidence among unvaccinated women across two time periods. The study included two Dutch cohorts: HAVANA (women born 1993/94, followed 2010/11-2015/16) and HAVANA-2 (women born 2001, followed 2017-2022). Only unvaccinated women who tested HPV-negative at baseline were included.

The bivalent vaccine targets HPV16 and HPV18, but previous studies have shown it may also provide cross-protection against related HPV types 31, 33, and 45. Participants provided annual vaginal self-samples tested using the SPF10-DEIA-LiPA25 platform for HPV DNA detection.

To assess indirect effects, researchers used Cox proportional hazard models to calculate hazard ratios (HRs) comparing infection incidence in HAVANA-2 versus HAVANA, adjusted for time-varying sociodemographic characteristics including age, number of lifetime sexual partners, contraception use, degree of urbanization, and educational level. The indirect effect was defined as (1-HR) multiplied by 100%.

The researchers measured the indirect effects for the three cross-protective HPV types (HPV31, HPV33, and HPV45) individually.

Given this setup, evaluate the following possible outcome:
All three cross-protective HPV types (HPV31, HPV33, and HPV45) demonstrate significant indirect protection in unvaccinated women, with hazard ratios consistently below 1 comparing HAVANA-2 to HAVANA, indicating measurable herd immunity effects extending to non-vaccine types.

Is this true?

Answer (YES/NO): NO